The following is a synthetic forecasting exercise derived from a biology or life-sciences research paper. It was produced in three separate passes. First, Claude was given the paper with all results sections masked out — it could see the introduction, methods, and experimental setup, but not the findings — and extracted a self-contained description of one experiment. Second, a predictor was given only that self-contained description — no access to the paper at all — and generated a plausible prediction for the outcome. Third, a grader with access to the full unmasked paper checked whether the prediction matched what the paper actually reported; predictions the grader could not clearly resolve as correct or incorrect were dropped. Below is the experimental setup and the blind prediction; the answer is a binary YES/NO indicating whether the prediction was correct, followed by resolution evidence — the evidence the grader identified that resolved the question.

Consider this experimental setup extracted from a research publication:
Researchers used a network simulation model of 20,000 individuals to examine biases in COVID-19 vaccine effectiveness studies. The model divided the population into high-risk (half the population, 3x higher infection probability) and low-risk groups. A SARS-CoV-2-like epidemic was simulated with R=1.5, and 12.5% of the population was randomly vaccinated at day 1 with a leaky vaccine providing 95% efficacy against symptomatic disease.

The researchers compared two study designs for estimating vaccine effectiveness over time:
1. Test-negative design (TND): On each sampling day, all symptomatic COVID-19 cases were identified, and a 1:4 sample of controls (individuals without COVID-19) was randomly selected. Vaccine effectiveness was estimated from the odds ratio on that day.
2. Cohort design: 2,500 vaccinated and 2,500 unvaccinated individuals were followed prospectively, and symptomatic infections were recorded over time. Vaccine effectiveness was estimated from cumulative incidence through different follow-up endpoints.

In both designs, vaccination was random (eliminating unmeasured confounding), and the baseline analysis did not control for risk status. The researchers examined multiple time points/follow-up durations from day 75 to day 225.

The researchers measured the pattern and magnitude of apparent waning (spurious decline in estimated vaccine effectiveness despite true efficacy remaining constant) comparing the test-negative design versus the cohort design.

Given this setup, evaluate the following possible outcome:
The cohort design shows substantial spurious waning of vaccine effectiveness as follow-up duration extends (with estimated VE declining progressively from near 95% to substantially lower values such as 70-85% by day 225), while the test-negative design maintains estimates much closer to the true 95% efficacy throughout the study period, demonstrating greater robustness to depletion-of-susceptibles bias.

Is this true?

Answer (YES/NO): NO